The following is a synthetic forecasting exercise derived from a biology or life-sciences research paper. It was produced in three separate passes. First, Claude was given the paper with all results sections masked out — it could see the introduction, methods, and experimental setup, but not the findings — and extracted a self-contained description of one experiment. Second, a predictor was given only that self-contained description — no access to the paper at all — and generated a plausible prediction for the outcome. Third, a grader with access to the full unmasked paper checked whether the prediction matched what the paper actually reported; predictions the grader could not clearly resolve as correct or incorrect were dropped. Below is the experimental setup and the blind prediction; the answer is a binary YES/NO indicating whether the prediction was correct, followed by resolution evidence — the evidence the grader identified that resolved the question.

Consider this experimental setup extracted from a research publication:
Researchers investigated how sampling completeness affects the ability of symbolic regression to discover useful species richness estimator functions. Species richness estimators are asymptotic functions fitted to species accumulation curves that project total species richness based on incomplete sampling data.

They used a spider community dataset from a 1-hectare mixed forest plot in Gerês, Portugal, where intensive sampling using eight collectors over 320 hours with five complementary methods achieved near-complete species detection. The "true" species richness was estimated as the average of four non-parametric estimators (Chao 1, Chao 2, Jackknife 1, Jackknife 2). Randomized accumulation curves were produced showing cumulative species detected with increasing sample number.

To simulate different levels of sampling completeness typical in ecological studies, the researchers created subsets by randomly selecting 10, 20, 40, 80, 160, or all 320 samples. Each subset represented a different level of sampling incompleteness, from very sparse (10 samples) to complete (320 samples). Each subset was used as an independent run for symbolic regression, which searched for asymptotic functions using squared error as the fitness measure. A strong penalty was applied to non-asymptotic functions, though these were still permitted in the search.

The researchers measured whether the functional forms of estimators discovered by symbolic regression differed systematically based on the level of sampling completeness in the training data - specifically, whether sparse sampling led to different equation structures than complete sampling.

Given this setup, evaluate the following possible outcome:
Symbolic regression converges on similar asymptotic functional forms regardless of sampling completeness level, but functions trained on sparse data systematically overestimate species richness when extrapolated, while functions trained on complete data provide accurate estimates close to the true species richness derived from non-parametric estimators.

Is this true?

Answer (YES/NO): NO